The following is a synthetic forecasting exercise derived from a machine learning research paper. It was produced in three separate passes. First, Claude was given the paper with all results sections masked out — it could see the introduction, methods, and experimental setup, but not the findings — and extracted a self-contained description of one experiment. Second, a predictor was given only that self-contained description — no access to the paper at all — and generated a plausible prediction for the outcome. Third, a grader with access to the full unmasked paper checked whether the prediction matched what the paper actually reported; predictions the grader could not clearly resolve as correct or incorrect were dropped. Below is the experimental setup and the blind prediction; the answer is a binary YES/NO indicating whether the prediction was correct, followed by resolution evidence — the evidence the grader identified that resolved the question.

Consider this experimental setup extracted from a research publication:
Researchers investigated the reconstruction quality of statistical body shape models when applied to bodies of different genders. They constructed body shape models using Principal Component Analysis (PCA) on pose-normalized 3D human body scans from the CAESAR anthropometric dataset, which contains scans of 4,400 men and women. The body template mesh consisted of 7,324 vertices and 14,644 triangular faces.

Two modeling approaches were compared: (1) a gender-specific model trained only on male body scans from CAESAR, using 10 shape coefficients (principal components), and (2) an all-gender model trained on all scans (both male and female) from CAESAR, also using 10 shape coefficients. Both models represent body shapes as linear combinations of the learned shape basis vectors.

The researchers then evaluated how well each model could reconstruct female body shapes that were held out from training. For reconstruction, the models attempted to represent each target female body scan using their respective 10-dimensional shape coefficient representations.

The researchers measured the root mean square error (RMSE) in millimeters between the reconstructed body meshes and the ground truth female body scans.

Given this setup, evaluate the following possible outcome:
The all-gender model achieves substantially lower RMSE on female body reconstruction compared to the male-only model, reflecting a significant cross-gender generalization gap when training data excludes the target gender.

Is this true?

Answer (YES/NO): YES